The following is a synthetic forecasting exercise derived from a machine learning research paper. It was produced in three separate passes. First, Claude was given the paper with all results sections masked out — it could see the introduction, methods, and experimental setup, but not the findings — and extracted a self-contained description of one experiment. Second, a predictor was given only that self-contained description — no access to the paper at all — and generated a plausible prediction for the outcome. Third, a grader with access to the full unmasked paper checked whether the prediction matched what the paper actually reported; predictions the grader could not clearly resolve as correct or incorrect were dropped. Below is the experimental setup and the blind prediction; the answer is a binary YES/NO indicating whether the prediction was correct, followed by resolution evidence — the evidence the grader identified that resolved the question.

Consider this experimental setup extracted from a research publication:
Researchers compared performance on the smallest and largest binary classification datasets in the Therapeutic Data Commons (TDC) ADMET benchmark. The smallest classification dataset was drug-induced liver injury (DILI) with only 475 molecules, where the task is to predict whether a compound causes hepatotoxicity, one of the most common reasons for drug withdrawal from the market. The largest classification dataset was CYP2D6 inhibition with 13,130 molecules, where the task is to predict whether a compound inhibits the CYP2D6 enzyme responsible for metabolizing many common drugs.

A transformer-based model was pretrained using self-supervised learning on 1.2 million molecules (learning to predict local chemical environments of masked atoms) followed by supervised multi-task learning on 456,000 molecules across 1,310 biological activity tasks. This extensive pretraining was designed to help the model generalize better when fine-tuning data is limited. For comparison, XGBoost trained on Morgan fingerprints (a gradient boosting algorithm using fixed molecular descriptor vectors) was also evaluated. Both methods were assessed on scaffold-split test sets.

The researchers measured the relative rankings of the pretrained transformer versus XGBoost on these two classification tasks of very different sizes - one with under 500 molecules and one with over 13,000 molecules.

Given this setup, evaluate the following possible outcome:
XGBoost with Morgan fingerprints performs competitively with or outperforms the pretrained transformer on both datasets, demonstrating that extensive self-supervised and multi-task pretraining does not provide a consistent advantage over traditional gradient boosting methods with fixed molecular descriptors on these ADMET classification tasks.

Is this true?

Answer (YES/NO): YES